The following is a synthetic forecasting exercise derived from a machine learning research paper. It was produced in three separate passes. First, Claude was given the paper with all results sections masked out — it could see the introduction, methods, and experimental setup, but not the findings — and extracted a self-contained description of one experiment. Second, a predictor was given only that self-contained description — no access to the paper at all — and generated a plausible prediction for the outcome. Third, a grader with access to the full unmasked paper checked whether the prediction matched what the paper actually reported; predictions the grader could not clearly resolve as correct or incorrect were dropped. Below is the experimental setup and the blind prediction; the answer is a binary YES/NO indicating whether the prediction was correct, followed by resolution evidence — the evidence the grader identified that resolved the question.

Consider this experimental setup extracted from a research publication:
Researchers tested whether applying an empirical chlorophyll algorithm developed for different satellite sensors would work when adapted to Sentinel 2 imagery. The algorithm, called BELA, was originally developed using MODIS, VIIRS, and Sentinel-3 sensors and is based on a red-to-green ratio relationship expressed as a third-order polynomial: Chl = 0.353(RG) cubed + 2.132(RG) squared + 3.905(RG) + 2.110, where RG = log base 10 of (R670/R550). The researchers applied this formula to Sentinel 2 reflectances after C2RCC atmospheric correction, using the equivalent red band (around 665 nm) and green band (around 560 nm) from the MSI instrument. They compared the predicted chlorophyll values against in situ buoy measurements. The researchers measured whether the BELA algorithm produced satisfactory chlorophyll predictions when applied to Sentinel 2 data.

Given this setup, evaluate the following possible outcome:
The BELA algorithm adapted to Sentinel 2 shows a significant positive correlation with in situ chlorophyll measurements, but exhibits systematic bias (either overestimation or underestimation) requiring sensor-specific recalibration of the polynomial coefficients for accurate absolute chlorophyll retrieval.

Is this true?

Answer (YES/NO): NO